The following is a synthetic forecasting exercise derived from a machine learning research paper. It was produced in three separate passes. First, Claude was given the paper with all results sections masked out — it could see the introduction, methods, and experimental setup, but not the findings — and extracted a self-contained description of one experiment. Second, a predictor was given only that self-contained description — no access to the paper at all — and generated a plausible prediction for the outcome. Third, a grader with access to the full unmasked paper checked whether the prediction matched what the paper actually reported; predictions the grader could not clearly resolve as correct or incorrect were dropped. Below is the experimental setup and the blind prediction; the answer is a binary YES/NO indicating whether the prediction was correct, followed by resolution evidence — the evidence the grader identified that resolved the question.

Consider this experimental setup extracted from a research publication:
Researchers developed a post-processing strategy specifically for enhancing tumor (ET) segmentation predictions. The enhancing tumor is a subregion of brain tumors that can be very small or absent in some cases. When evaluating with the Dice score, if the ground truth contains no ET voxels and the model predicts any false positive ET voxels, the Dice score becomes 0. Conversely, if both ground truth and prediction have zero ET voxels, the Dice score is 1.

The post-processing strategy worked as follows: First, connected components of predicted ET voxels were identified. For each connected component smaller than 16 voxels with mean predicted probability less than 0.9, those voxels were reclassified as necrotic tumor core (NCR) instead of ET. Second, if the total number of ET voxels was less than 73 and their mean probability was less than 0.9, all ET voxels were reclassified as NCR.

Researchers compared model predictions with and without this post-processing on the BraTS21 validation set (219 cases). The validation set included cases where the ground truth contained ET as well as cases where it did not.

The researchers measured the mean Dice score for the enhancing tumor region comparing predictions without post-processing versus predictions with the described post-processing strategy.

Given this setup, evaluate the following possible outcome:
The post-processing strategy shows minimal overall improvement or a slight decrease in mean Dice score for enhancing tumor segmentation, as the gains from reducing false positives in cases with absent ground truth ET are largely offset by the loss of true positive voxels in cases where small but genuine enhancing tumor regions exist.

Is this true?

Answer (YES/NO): YES